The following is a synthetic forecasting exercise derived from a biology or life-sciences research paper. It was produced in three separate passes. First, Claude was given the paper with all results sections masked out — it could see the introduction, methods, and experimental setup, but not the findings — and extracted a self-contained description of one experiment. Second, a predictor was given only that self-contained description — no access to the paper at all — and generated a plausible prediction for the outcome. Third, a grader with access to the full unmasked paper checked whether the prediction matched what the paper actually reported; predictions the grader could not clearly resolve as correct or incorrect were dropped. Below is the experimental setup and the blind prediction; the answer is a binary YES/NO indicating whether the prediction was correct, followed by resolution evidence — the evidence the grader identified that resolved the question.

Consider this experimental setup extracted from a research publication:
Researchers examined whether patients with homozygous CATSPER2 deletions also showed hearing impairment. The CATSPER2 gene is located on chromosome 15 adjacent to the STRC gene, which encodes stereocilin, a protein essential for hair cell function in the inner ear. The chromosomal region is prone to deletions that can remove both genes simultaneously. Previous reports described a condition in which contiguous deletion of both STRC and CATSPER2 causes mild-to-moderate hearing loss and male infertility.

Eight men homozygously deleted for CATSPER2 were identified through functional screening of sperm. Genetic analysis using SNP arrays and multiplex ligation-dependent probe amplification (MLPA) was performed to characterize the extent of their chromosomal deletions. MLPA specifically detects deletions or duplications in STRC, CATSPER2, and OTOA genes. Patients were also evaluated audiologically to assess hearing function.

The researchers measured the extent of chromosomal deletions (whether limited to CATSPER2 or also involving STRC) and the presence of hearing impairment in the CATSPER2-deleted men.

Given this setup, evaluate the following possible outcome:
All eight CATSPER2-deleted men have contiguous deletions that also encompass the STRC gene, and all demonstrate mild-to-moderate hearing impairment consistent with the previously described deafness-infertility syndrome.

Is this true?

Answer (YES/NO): NO